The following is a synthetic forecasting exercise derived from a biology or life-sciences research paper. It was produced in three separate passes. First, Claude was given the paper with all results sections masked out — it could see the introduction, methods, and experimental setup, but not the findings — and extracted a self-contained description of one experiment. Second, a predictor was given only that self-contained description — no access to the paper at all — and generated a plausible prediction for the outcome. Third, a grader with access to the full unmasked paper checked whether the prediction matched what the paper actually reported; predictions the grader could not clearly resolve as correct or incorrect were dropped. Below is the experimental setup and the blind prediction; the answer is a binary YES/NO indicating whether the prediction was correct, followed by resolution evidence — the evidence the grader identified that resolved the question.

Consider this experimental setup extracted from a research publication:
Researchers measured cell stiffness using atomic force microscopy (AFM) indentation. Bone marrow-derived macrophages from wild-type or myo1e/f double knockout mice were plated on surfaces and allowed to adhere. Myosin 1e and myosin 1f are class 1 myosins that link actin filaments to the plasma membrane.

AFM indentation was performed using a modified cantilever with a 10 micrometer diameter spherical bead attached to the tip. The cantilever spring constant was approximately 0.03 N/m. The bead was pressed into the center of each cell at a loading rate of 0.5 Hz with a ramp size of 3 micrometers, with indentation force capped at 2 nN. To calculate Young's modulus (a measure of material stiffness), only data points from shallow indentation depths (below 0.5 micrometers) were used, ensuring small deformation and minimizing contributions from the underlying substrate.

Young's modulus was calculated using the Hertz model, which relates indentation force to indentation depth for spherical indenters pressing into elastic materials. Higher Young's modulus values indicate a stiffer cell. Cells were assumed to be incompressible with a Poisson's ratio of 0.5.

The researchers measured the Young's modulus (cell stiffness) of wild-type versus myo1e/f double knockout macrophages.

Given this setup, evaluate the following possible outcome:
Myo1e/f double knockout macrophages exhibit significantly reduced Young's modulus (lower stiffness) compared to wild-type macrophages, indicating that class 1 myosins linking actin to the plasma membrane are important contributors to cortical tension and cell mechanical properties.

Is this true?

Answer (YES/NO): YES